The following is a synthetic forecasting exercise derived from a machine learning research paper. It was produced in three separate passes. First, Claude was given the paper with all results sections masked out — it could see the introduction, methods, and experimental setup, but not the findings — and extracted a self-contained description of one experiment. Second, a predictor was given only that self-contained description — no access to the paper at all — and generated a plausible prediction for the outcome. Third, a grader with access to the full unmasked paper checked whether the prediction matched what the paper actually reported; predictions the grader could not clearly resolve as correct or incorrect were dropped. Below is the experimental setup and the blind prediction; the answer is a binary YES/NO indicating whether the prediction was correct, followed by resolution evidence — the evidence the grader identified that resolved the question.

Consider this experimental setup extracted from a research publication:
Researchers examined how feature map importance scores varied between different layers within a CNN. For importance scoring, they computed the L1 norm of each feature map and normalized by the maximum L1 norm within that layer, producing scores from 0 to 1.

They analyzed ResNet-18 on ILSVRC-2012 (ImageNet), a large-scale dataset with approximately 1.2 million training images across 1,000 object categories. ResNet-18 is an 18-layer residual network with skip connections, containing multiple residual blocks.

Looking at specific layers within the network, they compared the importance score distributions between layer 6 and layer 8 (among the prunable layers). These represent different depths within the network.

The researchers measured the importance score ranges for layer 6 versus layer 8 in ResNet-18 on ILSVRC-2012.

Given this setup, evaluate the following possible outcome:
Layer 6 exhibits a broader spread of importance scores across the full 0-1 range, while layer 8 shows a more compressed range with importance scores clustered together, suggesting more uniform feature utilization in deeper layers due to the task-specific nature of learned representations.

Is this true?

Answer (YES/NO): NO